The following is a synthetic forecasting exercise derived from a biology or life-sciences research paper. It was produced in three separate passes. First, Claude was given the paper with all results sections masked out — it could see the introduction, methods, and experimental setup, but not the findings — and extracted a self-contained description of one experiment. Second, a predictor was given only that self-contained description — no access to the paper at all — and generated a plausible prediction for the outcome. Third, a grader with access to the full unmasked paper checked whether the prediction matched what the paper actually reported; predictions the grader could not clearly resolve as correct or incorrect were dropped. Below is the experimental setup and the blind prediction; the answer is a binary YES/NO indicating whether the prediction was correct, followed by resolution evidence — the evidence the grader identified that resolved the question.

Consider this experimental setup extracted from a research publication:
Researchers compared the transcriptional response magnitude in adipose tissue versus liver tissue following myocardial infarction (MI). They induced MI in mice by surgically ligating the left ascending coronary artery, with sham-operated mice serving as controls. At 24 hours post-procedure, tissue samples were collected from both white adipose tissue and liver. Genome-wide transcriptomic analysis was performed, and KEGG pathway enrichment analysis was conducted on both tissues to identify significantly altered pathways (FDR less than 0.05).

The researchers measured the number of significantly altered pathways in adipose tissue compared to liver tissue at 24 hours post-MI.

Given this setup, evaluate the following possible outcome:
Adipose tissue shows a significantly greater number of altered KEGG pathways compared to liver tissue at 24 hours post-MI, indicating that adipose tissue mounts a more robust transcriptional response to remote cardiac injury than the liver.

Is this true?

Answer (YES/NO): YES